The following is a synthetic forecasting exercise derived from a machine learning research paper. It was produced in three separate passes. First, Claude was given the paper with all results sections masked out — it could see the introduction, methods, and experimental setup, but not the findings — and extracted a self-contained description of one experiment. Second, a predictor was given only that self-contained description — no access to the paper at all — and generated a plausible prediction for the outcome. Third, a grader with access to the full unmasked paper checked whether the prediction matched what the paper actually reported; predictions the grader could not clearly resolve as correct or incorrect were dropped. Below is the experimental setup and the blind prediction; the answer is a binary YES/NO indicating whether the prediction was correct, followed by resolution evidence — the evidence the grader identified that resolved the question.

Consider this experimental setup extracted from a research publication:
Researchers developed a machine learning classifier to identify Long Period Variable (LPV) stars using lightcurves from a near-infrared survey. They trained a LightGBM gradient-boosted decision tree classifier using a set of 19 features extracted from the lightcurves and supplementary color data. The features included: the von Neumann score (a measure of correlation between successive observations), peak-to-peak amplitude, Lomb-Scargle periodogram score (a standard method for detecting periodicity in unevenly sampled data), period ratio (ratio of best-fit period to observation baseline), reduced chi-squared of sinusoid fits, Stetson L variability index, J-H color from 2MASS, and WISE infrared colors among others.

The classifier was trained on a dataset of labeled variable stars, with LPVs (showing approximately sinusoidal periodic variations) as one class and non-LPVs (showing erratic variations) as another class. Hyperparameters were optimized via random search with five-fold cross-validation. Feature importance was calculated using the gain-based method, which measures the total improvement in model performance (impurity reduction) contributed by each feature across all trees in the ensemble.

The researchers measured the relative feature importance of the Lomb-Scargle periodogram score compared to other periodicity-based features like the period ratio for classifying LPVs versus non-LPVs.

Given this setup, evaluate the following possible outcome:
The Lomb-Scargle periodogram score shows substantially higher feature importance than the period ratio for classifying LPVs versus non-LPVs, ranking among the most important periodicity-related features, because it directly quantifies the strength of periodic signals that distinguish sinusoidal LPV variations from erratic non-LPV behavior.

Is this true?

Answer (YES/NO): NO